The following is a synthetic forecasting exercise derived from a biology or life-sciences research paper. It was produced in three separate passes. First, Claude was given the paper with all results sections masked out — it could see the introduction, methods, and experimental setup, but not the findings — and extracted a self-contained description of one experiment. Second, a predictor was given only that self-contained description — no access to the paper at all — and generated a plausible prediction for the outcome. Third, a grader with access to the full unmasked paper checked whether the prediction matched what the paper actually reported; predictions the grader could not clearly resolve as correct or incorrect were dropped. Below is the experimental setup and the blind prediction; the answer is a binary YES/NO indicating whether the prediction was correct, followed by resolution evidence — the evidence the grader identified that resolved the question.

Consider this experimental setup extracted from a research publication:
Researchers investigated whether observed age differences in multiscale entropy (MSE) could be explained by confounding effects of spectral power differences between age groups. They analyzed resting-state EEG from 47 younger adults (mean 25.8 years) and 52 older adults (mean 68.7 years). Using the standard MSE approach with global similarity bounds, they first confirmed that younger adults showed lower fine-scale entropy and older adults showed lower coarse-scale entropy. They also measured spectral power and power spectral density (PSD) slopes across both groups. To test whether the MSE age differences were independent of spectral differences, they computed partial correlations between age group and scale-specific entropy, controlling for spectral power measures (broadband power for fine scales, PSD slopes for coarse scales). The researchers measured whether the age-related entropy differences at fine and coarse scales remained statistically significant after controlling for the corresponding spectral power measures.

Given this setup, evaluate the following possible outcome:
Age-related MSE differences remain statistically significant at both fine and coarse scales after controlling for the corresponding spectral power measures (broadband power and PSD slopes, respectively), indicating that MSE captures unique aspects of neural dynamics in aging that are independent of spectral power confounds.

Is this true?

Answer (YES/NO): NO